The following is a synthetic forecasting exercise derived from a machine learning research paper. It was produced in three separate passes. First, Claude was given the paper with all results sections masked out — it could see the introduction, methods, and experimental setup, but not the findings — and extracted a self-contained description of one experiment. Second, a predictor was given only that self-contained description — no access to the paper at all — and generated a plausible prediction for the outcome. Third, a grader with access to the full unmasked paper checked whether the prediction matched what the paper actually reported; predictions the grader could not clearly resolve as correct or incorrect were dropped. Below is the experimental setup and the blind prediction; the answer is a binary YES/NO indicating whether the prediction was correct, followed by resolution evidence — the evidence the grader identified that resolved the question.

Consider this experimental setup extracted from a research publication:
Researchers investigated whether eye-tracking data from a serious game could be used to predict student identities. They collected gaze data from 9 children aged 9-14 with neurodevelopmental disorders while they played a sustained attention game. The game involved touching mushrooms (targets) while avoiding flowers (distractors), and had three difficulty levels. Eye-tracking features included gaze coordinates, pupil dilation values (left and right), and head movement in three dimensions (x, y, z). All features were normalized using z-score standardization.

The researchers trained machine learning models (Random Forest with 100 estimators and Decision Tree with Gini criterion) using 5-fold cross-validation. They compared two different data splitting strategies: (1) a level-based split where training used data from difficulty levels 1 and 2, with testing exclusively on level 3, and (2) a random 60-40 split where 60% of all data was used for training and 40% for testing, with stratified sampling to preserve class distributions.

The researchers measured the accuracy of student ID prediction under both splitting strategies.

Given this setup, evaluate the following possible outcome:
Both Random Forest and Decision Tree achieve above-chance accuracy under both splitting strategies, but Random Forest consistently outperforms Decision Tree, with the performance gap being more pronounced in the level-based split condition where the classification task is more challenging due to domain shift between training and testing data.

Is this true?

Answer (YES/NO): YES